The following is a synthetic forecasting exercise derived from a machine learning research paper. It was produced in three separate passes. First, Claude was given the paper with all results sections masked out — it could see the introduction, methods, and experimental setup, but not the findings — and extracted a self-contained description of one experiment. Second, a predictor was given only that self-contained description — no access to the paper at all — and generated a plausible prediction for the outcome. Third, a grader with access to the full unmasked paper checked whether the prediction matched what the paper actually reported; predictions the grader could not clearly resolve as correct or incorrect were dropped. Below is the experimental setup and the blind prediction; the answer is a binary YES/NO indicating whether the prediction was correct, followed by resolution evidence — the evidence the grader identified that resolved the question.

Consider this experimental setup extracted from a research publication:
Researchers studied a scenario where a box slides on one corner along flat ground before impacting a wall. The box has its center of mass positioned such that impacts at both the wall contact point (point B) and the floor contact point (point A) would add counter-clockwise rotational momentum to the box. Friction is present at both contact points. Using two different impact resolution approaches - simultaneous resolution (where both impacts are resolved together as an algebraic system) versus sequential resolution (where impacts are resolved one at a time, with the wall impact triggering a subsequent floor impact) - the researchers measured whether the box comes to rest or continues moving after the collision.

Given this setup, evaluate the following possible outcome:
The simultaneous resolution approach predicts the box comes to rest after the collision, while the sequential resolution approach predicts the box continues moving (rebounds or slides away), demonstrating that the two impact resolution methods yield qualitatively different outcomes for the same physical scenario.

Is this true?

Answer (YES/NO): YES